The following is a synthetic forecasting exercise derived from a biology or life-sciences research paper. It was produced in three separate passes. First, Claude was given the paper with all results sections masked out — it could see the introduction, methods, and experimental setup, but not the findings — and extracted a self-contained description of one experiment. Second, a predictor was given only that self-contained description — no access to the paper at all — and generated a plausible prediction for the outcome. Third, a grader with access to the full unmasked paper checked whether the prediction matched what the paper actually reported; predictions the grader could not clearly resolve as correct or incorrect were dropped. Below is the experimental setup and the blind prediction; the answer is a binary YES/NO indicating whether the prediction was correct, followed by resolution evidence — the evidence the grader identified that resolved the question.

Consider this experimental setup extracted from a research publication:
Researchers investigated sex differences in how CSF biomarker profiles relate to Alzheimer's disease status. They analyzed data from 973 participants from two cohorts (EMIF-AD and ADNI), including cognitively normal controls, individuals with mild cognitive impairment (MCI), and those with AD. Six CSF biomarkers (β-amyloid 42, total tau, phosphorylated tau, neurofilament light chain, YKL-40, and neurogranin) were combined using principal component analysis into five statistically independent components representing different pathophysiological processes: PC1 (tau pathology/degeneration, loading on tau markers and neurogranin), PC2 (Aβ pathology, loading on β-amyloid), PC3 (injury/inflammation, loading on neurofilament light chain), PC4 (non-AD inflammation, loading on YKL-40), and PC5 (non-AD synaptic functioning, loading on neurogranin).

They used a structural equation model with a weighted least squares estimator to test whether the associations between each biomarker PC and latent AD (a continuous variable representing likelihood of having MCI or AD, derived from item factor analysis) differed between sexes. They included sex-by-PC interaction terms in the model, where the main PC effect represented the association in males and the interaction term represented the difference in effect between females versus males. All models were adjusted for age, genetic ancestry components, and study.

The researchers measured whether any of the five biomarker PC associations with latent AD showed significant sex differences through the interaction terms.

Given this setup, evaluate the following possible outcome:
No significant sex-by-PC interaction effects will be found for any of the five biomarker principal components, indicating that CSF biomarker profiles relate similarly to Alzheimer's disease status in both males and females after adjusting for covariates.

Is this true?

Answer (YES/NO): YES